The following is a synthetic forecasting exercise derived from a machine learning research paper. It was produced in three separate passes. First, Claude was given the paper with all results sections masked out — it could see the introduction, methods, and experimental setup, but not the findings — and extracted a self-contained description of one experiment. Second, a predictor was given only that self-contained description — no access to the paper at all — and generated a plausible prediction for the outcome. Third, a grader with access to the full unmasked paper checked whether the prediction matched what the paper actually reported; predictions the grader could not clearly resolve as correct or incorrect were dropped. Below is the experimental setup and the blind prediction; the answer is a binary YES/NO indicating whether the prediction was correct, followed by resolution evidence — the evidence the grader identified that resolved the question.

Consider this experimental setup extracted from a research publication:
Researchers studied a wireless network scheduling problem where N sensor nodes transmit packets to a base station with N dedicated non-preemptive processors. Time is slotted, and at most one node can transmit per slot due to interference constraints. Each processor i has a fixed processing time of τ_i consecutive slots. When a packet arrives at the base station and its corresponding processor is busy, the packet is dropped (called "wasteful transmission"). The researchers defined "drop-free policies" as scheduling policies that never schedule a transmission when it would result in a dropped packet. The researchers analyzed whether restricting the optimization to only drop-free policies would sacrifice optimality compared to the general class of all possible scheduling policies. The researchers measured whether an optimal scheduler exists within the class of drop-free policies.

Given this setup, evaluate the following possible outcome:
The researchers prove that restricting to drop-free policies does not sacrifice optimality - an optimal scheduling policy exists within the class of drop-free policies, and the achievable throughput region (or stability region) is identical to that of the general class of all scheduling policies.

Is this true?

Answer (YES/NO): NO